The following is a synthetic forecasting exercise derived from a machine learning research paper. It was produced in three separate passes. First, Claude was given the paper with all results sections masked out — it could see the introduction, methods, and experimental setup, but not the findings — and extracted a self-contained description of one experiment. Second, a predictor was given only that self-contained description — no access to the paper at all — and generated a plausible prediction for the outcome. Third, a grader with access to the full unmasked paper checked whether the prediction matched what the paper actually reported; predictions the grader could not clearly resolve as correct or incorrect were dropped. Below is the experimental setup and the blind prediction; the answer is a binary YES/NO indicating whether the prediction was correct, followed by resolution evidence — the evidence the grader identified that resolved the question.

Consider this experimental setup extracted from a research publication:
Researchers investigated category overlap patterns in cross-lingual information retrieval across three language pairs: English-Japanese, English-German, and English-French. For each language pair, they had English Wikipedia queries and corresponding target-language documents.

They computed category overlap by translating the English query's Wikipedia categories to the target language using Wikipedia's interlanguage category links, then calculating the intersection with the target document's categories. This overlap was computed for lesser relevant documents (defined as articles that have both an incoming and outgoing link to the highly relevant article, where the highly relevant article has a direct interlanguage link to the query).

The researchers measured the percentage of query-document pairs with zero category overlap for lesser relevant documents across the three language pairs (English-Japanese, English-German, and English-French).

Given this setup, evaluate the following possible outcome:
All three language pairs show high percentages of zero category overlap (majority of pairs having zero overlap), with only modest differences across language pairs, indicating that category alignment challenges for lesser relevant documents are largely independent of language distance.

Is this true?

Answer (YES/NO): NO